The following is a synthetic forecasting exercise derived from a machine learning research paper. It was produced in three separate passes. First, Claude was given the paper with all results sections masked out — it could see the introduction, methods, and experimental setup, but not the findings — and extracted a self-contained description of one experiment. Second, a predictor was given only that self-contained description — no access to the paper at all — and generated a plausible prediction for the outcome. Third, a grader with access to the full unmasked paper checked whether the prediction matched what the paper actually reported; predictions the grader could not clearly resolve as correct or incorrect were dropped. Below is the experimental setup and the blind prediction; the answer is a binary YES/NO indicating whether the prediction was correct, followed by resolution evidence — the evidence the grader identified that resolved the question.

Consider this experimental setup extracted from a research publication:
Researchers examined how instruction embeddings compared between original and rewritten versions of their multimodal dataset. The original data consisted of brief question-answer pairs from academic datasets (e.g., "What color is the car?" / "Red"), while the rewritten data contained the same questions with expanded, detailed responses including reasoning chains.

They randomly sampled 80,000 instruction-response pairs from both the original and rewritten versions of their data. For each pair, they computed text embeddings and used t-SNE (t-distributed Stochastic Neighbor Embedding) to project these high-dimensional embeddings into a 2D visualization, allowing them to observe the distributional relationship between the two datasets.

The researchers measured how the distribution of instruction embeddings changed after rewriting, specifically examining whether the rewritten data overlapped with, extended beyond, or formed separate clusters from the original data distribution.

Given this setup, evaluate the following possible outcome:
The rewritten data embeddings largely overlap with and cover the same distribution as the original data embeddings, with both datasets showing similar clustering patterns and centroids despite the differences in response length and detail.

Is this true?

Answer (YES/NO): NO